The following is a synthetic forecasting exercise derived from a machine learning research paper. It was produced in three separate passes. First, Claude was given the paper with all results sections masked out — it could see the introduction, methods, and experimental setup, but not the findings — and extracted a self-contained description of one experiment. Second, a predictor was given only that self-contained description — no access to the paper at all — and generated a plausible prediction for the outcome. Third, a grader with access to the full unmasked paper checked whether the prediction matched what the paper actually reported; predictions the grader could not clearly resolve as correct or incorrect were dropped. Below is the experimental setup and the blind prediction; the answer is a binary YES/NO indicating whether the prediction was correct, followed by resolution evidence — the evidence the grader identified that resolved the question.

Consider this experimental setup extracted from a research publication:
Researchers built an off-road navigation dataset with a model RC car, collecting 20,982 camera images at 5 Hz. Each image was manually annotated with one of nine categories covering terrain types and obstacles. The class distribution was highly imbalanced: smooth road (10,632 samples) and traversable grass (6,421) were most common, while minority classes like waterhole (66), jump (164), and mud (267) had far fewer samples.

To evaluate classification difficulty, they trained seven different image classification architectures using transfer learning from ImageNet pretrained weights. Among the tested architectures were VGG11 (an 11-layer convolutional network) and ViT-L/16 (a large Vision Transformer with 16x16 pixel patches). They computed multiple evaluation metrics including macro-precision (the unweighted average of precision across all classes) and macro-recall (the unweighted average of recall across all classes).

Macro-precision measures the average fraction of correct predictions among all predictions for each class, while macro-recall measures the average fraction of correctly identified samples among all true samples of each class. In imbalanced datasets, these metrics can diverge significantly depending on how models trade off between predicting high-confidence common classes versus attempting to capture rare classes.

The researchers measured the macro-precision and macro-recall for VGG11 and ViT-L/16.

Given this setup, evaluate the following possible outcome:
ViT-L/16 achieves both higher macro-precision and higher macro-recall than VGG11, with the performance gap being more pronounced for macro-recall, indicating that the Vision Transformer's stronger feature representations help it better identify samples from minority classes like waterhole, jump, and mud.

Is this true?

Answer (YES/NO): NO